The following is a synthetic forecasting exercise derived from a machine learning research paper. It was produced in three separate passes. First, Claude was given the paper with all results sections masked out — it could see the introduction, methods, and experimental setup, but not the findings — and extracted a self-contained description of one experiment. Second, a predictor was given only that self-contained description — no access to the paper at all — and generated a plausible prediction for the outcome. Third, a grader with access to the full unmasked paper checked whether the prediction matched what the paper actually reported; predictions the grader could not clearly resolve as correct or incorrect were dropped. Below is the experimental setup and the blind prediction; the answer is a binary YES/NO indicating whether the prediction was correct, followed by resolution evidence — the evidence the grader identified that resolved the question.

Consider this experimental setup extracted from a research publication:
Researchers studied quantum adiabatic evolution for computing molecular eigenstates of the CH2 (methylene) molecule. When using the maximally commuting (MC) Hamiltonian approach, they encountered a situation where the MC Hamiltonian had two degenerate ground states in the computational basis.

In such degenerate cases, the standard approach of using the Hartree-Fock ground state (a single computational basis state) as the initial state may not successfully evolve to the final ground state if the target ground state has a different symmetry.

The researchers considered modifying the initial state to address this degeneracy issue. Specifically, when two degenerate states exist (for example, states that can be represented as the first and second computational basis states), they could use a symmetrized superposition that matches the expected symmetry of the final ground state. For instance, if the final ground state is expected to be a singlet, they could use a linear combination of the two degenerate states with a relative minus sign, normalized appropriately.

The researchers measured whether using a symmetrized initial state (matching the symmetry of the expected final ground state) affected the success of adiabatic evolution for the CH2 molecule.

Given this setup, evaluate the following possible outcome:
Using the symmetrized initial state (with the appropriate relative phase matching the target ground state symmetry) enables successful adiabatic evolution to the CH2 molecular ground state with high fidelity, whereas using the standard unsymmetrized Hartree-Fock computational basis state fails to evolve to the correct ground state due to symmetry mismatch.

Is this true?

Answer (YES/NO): YES